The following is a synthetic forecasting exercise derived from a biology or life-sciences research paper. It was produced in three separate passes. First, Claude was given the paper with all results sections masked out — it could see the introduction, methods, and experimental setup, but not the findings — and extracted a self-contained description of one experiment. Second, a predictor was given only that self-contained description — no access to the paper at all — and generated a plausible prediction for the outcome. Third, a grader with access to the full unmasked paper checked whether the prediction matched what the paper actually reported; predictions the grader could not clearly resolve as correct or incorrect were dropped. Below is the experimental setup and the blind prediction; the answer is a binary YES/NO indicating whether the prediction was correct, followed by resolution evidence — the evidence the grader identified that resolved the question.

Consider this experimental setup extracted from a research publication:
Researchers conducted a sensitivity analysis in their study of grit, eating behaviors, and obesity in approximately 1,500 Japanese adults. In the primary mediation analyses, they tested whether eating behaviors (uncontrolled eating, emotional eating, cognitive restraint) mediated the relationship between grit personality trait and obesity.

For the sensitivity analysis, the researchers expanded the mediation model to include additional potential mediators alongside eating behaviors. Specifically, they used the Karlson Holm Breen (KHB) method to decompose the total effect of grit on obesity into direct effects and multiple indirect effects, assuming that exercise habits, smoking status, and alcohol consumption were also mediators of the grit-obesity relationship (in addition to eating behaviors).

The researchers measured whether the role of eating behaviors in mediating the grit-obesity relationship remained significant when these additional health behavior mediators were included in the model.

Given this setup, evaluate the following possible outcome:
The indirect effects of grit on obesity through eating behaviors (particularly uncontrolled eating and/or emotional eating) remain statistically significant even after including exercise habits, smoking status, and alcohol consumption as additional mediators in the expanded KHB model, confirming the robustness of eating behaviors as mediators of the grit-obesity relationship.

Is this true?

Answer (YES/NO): YES